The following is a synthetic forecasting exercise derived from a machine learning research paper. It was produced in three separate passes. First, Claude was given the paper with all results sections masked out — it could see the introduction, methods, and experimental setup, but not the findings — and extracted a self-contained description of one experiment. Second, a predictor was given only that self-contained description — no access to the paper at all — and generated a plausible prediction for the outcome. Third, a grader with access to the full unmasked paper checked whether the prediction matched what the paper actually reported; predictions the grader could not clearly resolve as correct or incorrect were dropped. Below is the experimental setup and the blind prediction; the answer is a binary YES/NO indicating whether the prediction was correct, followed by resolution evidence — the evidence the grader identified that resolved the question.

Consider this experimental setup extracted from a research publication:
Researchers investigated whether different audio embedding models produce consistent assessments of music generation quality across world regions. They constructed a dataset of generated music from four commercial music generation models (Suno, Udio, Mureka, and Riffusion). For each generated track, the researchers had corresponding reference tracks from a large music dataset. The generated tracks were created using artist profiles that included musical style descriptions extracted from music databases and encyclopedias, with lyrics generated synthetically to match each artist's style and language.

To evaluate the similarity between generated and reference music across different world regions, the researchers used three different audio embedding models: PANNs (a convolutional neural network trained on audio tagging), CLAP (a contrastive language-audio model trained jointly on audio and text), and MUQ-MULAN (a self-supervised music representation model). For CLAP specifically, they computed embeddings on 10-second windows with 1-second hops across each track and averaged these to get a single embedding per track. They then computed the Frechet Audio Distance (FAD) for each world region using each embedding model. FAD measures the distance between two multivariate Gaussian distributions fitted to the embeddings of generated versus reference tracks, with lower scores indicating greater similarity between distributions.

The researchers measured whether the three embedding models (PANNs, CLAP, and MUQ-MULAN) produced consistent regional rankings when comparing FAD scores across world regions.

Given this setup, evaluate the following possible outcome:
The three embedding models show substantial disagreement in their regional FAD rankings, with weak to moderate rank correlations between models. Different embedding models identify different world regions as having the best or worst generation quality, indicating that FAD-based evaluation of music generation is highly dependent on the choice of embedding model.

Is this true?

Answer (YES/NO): NO